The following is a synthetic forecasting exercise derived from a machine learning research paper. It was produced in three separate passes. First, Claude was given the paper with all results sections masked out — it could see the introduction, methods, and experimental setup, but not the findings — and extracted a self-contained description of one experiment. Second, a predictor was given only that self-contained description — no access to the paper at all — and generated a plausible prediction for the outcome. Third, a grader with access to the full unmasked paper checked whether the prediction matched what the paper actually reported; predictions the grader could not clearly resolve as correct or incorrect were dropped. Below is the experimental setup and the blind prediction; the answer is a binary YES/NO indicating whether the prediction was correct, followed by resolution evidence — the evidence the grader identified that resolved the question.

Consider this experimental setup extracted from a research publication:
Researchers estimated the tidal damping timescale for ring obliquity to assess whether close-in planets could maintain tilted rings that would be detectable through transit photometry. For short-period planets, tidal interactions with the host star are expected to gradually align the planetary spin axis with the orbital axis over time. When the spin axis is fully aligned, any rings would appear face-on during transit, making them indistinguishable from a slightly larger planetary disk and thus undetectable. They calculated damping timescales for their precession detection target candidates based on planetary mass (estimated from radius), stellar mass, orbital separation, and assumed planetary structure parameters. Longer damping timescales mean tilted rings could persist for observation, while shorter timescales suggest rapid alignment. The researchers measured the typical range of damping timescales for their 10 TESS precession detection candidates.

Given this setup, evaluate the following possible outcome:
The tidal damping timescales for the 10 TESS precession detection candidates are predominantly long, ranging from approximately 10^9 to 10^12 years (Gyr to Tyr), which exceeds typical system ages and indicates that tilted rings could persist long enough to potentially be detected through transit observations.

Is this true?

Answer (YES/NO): NO